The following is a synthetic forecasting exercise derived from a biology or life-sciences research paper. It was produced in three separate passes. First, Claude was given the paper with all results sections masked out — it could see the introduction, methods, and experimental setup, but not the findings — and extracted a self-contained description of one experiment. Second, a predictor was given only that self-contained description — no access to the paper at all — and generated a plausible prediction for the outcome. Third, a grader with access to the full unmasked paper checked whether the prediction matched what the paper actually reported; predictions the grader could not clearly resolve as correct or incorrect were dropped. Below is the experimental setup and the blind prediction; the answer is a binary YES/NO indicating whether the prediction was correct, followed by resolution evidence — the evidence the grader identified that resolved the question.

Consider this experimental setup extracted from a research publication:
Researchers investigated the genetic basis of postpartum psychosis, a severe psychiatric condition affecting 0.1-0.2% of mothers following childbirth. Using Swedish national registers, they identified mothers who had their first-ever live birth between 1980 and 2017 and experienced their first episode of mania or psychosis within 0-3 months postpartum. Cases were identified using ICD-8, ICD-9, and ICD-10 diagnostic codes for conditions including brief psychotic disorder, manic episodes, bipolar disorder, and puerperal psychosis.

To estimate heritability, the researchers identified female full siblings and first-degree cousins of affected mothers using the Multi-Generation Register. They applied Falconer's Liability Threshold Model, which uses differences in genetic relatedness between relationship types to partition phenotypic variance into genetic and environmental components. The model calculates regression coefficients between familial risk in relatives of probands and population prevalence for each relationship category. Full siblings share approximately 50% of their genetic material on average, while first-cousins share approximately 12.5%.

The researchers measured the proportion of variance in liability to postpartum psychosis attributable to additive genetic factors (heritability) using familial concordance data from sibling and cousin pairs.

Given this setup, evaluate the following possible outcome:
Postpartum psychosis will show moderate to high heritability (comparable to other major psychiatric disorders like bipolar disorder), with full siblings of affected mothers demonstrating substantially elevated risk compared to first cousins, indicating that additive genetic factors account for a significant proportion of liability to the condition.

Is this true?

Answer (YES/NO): YES